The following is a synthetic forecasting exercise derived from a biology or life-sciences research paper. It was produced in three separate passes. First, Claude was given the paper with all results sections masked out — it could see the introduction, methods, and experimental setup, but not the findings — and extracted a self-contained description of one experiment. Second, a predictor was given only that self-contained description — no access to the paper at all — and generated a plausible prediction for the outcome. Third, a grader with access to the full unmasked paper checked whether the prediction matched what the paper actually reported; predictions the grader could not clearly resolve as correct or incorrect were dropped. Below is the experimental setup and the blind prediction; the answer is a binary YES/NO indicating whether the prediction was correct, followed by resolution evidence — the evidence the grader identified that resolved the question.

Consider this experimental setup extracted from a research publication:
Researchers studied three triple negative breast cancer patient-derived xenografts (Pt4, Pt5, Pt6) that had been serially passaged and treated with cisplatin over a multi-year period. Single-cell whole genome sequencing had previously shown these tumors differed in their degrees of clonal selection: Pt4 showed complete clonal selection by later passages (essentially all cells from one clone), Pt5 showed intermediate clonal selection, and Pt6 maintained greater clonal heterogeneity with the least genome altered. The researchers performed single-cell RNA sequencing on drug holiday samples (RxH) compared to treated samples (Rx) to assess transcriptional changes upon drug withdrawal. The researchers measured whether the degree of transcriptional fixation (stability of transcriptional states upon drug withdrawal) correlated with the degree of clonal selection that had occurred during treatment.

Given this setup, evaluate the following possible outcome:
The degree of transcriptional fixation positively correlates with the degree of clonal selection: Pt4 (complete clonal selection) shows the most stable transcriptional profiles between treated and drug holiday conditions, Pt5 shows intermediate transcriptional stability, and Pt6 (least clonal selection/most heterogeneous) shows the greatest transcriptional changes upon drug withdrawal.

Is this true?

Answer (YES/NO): YES